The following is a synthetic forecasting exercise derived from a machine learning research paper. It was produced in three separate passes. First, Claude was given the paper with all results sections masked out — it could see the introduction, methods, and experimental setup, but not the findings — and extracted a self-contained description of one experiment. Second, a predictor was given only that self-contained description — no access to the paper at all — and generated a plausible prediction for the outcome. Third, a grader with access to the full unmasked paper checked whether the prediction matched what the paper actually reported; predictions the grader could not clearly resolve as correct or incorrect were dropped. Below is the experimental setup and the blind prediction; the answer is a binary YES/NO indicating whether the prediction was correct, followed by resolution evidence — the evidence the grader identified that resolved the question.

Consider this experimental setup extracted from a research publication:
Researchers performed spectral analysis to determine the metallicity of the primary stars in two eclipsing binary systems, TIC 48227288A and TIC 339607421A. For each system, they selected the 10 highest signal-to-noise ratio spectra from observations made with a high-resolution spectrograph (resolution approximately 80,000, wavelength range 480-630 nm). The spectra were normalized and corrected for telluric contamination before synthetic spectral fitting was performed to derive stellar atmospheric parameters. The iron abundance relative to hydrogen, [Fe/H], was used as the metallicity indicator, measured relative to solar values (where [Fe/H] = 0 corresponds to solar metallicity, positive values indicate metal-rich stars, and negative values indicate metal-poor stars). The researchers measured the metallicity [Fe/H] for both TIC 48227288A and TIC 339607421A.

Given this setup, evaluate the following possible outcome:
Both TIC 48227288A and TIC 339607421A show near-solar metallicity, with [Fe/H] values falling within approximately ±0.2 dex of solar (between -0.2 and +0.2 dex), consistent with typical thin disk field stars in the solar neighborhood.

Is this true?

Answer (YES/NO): YES